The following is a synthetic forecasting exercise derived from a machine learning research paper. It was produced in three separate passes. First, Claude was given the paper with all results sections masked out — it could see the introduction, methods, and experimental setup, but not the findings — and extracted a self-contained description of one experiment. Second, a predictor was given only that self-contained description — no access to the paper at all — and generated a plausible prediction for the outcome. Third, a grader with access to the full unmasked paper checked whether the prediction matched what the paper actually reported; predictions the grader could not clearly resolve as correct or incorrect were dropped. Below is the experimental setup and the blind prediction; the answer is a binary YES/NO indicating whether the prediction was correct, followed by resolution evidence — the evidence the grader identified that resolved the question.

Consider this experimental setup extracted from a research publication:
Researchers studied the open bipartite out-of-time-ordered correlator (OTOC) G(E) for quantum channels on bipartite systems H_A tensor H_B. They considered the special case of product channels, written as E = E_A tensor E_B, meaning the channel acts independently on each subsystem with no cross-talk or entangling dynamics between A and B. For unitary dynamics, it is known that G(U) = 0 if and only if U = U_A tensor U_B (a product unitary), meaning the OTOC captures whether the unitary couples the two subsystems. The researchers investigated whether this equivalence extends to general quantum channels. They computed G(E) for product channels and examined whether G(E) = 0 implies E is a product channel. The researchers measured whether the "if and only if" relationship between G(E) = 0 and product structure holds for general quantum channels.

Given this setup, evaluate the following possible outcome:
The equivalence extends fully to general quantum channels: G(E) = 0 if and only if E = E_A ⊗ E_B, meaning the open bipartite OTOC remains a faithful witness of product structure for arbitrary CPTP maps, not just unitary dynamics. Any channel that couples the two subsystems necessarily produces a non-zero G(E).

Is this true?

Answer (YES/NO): NO